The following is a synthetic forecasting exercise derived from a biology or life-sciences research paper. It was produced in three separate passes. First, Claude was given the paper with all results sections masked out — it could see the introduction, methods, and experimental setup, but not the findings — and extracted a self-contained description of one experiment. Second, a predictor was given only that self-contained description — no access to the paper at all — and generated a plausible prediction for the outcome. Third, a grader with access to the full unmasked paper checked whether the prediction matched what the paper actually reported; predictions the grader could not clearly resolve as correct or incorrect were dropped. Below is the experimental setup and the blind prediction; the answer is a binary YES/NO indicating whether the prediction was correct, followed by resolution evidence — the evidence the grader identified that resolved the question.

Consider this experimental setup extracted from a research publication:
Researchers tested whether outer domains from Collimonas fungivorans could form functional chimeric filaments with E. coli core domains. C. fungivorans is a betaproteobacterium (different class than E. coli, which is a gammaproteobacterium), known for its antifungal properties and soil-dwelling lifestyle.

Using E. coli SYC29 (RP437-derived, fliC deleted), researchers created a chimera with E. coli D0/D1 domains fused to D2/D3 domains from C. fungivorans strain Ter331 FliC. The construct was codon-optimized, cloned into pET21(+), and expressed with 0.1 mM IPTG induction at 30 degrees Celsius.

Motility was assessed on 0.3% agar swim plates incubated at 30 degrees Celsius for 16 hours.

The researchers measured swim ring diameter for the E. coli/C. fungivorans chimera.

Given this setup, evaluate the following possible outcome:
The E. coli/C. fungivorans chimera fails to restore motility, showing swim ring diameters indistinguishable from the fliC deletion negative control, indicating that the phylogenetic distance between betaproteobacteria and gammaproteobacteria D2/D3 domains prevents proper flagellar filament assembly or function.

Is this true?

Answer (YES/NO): YES